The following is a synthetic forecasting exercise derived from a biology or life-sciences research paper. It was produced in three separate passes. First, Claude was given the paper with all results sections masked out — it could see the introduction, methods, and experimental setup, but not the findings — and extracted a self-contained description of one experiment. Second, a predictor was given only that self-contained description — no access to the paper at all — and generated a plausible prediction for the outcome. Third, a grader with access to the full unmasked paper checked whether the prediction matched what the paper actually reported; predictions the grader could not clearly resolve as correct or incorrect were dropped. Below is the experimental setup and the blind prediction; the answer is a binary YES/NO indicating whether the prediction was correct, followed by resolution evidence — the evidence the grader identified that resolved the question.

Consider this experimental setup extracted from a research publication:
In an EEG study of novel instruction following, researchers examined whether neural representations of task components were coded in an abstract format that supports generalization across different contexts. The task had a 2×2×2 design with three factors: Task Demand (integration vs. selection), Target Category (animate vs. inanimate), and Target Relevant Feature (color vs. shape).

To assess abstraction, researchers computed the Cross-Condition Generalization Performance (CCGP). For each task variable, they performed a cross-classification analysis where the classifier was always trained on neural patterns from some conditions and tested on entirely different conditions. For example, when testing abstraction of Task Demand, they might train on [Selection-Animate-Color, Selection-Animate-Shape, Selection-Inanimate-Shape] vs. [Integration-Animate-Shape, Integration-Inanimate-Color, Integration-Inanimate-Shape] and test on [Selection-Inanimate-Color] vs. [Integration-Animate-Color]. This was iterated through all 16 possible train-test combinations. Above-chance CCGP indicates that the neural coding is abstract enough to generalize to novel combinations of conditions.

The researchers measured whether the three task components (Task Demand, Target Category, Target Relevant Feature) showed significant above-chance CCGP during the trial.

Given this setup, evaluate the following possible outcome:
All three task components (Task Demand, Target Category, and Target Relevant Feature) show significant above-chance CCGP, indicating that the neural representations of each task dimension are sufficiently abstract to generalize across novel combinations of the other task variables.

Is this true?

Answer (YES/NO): YES